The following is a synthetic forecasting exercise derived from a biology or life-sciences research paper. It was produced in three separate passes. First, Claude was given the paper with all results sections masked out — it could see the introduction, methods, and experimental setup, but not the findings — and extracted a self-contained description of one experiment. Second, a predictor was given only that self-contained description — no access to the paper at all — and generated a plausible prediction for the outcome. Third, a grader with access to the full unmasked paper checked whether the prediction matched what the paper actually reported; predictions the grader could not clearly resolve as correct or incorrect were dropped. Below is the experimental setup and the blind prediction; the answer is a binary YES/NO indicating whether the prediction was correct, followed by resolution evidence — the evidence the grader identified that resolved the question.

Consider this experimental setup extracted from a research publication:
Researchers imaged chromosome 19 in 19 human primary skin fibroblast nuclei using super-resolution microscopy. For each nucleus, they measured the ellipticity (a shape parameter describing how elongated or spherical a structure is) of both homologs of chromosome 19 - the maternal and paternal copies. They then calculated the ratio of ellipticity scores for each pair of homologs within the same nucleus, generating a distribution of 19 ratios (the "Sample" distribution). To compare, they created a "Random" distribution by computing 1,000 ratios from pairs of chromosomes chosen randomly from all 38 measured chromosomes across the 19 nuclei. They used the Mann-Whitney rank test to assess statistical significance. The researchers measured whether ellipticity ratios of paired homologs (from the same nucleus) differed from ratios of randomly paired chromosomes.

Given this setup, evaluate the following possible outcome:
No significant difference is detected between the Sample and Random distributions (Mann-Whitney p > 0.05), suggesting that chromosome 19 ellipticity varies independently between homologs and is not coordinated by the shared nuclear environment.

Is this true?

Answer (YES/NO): NO